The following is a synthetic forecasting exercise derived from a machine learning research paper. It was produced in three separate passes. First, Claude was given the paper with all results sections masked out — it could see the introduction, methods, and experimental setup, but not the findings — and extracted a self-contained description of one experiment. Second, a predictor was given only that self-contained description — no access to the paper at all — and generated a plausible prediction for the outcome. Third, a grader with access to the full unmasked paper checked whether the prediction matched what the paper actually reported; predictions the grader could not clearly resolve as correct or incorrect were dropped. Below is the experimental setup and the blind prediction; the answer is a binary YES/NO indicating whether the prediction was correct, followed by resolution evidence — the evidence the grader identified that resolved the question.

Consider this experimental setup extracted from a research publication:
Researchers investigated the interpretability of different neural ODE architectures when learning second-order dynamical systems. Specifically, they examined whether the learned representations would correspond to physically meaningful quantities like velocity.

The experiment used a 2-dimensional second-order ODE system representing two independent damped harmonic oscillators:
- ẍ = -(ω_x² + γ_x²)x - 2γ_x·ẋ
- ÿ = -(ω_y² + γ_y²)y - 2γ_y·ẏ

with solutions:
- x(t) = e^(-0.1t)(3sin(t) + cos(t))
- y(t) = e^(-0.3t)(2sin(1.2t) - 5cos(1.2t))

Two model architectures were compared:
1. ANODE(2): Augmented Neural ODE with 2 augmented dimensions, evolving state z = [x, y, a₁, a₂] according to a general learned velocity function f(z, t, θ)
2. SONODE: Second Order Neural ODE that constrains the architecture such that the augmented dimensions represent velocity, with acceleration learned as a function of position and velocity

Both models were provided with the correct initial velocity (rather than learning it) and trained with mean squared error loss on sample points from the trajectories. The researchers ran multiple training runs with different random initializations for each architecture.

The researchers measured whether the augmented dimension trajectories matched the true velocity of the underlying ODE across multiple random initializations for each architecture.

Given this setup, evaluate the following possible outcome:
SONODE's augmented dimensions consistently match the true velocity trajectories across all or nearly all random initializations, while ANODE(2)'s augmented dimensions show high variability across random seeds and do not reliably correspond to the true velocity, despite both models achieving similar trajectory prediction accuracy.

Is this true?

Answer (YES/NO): YES